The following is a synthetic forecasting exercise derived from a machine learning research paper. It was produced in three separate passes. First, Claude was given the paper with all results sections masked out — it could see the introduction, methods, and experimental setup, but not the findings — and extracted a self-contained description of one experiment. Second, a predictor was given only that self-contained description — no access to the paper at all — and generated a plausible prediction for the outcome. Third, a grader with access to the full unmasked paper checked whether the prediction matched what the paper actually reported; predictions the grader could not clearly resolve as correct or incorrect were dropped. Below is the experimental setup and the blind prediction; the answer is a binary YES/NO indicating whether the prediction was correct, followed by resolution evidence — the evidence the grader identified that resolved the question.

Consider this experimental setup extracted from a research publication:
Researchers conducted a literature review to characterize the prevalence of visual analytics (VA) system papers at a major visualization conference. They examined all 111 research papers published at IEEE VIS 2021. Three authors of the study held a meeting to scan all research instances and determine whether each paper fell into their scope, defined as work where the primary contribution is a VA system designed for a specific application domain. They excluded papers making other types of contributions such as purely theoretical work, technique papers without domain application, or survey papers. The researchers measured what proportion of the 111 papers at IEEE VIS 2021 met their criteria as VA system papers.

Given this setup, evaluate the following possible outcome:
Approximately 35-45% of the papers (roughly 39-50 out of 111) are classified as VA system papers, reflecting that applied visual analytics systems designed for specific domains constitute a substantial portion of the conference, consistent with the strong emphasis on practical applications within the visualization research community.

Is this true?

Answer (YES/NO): NO